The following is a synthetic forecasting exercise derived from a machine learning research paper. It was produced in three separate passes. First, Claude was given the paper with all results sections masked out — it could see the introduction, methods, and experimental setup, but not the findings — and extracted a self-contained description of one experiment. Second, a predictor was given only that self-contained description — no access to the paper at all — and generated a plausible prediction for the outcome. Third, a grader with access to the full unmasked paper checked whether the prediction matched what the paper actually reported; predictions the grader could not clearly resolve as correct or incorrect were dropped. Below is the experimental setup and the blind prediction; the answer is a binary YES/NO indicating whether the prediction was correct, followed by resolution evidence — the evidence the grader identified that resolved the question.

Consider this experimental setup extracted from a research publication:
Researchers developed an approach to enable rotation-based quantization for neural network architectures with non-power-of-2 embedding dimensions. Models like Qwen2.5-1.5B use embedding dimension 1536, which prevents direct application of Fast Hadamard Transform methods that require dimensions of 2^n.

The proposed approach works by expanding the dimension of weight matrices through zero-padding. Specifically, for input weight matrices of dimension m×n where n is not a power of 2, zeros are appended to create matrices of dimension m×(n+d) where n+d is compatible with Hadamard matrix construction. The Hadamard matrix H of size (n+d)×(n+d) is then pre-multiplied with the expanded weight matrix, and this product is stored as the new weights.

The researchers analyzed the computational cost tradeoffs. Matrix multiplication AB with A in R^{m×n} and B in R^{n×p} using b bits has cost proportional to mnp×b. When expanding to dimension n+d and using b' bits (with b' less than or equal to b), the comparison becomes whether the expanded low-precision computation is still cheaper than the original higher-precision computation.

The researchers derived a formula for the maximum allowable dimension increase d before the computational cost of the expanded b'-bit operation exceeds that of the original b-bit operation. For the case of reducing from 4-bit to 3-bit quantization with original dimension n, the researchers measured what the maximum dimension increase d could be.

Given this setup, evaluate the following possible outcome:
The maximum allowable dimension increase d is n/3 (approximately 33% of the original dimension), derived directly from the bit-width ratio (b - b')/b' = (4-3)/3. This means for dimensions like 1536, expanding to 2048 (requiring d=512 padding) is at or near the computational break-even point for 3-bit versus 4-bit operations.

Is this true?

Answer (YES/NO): YES